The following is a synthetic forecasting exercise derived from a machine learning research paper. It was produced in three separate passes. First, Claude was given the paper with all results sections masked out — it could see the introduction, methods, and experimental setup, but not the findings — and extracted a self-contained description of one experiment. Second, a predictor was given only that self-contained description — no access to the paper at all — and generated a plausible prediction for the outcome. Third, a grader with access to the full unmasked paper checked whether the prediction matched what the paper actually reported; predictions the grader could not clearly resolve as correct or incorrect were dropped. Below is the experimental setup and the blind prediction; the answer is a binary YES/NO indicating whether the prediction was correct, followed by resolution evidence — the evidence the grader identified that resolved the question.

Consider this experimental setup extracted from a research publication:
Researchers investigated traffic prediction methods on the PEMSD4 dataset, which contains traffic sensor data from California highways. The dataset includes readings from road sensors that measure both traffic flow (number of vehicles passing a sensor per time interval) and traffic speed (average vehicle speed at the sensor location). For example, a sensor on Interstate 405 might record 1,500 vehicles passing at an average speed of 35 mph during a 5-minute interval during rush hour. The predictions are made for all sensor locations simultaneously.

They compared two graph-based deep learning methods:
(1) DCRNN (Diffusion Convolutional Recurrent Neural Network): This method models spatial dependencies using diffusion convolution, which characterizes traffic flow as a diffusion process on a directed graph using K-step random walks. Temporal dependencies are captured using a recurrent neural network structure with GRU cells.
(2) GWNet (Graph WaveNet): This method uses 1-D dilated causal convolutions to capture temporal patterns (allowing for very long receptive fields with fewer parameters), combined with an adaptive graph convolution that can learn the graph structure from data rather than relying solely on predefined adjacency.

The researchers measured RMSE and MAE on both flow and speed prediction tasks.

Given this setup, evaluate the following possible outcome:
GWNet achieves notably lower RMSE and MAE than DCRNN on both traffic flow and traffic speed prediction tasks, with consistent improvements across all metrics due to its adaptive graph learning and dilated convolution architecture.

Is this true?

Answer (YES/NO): NO